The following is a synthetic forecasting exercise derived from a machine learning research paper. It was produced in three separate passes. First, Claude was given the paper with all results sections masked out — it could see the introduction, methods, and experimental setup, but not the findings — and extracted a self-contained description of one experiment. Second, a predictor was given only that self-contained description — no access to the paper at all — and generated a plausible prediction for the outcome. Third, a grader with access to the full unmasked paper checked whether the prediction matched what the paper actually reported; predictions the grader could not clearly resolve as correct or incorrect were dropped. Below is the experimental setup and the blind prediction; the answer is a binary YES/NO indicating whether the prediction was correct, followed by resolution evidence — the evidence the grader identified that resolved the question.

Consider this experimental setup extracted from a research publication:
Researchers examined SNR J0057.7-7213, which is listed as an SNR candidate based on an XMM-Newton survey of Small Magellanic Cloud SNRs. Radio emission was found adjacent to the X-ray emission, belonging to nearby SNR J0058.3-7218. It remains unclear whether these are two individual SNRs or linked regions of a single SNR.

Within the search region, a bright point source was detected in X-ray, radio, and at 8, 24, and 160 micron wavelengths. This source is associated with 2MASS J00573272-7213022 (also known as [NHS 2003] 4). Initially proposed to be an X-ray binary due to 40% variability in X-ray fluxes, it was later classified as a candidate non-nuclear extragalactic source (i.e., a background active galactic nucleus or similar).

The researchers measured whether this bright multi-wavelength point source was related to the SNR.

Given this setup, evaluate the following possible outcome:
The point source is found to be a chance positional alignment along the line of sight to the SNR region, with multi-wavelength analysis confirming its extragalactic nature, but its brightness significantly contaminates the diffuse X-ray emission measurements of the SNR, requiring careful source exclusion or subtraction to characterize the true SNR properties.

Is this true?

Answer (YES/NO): NO